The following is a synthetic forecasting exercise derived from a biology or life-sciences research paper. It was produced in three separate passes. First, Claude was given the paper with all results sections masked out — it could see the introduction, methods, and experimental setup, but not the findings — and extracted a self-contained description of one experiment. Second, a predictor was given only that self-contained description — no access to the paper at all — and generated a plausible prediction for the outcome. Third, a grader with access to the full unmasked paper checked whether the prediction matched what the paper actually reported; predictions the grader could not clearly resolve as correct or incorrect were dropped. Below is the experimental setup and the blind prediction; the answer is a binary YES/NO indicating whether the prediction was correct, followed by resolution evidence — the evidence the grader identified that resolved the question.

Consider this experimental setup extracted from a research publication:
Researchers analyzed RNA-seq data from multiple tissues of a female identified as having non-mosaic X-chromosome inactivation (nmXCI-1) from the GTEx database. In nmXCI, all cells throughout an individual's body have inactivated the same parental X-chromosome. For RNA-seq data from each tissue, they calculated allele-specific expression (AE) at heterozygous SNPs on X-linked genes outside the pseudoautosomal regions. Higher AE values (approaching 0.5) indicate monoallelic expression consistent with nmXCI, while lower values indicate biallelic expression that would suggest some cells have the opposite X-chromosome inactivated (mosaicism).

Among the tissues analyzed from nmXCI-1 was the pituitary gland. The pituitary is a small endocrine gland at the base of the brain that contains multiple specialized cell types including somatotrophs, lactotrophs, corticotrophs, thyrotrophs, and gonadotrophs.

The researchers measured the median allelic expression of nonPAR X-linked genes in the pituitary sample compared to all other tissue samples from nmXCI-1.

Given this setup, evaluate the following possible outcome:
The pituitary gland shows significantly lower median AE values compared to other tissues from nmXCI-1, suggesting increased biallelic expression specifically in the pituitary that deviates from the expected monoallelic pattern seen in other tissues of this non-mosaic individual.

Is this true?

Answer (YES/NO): YES